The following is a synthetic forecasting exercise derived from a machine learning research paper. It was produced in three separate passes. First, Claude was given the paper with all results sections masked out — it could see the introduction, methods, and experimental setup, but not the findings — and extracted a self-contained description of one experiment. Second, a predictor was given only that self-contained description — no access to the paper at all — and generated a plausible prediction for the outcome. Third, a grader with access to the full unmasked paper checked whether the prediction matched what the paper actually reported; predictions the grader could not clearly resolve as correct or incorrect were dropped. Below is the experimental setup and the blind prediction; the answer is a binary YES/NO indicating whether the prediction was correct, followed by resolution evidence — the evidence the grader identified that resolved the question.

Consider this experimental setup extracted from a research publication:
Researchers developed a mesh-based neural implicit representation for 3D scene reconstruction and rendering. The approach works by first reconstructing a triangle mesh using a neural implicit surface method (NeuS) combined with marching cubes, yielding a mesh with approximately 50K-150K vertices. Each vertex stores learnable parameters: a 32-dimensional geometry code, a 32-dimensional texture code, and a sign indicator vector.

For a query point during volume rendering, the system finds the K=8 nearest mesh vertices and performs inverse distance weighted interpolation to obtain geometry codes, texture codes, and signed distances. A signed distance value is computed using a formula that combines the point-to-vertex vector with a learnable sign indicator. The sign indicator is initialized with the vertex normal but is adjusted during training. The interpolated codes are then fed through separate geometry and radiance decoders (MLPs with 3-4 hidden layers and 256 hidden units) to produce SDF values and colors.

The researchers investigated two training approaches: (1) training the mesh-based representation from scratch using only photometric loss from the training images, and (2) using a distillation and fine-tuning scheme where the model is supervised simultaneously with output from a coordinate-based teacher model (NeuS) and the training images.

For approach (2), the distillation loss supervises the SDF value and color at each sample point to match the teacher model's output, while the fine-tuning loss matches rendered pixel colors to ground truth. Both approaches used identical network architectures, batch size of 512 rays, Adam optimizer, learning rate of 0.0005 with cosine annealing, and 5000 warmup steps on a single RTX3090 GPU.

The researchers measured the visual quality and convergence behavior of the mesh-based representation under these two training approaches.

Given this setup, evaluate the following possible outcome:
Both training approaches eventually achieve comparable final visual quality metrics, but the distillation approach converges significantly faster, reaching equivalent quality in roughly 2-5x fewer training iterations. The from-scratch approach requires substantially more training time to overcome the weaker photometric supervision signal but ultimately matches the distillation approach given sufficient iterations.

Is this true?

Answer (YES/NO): NO